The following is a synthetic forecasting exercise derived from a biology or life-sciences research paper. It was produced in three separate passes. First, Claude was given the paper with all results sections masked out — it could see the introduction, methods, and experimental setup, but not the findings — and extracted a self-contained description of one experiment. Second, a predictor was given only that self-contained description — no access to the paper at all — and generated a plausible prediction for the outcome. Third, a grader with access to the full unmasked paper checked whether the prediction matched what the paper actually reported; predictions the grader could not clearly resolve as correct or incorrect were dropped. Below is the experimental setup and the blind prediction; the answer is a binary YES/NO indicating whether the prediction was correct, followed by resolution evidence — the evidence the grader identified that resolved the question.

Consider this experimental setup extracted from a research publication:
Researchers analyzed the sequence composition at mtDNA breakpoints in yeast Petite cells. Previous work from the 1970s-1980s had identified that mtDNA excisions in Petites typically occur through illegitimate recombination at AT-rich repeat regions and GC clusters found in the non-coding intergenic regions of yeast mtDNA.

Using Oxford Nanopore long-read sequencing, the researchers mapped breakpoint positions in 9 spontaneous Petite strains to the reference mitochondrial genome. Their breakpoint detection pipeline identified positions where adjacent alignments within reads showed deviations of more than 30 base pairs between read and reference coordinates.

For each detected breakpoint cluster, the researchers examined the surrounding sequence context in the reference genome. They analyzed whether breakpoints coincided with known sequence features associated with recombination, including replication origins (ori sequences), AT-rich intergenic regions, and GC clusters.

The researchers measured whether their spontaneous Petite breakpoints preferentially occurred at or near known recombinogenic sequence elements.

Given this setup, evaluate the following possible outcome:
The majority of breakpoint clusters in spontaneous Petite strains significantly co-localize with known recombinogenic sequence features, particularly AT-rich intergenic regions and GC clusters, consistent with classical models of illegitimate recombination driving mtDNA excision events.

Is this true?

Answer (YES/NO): NO